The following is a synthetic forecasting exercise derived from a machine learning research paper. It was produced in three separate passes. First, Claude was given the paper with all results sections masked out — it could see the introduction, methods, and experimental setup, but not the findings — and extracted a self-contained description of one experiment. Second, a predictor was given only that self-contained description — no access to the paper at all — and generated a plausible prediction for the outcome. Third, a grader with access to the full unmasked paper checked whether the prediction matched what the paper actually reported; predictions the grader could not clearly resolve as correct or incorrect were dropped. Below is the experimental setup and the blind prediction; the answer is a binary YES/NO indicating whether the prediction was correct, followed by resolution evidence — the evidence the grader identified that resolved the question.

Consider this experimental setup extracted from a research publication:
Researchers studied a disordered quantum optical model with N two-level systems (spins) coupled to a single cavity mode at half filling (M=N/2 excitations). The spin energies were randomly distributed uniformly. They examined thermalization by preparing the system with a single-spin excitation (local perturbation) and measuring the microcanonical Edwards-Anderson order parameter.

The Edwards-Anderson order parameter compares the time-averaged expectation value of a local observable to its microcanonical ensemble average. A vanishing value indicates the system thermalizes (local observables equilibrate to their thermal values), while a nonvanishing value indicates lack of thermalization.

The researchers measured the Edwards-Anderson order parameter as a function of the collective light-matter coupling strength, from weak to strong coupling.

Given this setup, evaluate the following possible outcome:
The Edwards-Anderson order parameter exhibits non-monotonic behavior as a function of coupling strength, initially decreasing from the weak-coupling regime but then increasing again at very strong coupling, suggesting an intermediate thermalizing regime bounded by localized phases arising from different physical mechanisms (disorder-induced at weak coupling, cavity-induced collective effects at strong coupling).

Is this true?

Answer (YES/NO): NO